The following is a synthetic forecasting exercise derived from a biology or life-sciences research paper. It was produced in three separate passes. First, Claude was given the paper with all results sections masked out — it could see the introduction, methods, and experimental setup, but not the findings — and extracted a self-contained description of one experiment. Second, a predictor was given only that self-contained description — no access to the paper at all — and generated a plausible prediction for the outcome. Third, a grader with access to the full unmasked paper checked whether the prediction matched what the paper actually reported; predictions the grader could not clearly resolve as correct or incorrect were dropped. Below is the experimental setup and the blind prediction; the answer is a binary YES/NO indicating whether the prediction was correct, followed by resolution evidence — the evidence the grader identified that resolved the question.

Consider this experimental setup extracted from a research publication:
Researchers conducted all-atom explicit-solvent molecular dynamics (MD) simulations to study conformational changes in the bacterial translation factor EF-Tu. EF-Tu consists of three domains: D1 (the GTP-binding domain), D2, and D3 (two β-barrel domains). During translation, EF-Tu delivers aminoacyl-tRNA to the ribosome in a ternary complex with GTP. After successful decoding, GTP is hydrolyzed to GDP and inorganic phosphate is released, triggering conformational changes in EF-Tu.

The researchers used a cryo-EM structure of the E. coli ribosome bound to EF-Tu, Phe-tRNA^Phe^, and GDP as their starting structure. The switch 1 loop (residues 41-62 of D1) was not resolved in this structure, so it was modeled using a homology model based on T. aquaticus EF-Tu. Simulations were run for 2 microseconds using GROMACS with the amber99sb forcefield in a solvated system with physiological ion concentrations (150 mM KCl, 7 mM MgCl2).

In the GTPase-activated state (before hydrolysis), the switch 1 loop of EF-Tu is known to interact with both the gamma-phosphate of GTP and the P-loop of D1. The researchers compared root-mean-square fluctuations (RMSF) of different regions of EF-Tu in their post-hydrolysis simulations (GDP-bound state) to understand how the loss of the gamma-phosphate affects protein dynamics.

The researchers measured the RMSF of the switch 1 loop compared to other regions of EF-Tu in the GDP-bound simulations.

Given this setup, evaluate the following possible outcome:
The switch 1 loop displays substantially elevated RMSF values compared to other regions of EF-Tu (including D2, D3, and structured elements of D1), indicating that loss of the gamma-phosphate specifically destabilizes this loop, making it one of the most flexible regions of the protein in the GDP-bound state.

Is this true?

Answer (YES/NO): YES